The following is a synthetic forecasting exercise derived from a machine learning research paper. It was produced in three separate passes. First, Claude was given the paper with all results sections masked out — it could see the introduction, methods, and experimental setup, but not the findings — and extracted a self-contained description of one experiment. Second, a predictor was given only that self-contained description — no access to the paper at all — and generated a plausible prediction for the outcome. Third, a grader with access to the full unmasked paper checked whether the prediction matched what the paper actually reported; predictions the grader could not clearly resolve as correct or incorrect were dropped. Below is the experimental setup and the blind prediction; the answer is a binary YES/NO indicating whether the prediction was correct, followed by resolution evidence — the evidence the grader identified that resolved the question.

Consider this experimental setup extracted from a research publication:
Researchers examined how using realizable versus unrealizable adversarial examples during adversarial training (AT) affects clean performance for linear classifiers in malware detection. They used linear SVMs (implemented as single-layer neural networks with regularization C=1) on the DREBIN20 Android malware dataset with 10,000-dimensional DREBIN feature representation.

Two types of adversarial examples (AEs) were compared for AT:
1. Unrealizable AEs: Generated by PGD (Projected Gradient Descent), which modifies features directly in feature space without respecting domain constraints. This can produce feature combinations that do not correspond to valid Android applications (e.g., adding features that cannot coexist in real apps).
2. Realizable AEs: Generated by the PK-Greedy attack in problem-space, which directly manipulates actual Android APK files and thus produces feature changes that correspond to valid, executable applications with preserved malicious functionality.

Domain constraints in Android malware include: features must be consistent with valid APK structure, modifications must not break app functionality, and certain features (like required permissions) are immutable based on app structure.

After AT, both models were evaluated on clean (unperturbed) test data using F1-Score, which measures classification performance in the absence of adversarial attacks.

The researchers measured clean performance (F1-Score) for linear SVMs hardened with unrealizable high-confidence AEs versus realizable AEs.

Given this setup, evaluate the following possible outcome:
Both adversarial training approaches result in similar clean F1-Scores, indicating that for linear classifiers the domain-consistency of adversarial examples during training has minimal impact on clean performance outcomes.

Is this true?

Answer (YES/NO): NO